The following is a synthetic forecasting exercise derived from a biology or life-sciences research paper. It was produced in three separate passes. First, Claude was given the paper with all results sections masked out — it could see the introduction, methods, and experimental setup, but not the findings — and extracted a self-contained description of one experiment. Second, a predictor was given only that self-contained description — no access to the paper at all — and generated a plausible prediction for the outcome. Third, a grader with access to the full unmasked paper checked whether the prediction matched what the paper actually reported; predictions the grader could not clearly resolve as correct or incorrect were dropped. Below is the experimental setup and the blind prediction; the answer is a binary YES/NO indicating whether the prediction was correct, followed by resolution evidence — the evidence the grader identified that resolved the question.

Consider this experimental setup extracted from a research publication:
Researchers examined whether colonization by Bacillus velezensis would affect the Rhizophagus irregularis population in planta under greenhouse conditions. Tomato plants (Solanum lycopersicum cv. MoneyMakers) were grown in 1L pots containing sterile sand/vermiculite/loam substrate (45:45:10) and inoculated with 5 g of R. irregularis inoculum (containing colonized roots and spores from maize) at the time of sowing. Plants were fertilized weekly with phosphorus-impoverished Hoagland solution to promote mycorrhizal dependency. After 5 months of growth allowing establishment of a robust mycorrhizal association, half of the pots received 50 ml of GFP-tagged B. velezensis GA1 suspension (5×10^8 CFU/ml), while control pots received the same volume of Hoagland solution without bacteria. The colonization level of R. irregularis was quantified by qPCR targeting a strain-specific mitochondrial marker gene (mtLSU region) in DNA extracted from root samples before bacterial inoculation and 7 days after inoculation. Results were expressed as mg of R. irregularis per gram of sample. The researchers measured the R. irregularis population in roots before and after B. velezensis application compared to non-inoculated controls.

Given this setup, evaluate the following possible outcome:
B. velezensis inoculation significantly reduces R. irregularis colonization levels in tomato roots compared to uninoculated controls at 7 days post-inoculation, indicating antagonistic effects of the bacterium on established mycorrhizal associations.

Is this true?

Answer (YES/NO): NO